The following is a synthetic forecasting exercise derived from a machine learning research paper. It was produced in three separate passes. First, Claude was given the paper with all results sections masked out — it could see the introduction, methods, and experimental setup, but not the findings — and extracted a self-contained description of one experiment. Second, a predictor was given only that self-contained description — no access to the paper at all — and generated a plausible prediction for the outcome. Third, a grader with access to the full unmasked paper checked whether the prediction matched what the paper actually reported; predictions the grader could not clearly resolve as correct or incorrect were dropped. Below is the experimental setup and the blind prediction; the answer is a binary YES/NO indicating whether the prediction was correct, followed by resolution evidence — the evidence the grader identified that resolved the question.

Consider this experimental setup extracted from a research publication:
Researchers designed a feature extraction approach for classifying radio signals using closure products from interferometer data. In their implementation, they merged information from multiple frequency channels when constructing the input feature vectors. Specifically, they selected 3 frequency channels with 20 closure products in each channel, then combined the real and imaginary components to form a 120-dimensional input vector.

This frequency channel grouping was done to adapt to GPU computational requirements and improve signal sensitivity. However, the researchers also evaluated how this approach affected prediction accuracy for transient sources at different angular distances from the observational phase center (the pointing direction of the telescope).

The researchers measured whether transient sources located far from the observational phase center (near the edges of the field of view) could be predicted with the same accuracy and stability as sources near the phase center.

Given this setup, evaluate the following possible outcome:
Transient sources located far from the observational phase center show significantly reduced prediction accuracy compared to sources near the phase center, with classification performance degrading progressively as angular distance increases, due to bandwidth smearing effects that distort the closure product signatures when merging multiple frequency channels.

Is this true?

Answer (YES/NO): YES